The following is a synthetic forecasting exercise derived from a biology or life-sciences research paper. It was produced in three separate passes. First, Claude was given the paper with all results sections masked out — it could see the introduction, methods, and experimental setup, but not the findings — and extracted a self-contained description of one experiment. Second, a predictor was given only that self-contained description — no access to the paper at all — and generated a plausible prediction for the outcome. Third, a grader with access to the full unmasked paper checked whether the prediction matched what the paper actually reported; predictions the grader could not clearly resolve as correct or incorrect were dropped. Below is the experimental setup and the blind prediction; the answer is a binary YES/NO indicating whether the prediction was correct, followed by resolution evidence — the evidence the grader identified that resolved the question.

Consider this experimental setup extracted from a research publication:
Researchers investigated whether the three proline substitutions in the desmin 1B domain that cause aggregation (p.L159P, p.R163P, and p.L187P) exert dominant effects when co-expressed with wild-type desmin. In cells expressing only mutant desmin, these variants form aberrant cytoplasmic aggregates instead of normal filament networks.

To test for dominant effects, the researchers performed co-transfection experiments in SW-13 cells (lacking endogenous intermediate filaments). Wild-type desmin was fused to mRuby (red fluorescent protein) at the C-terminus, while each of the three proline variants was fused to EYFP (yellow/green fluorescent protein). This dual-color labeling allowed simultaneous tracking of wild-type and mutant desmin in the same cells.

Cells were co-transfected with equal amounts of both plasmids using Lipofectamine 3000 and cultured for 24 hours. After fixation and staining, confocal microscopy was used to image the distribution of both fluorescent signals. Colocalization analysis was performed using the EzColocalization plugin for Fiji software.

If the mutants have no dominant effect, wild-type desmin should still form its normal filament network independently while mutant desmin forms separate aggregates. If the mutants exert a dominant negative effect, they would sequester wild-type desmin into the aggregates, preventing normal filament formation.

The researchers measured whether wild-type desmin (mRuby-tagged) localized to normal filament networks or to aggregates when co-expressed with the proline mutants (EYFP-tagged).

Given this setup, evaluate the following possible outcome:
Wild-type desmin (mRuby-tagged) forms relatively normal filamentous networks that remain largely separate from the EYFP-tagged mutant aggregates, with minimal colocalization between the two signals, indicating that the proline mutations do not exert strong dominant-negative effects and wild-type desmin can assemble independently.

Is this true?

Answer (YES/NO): NO